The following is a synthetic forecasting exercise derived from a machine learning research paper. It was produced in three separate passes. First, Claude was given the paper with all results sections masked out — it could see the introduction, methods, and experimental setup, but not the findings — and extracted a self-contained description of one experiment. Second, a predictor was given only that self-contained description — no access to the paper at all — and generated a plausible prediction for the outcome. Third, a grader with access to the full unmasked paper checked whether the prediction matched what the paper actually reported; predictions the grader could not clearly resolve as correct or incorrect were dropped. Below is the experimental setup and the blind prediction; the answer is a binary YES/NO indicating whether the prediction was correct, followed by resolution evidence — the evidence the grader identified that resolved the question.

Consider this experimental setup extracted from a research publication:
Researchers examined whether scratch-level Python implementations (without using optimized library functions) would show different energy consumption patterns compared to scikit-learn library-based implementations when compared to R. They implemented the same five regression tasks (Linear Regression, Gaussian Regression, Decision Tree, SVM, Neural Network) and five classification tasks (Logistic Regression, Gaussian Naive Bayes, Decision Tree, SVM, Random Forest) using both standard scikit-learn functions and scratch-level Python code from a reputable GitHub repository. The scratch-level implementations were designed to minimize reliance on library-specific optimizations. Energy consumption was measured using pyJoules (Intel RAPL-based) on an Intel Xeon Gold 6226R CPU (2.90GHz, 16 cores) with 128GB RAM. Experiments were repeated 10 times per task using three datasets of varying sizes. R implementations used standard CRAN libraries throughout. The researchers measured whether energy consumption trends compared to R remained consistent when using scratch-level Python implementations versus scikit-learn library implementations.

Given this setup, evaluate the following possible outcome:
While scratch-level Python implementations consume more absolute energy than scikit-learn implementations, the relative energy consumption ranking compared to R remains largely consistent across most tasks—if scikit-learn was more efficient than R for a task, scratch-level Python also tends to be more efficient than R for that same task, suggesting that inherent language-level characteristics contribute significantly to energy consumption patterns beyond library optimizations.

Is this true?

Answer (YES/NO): YES